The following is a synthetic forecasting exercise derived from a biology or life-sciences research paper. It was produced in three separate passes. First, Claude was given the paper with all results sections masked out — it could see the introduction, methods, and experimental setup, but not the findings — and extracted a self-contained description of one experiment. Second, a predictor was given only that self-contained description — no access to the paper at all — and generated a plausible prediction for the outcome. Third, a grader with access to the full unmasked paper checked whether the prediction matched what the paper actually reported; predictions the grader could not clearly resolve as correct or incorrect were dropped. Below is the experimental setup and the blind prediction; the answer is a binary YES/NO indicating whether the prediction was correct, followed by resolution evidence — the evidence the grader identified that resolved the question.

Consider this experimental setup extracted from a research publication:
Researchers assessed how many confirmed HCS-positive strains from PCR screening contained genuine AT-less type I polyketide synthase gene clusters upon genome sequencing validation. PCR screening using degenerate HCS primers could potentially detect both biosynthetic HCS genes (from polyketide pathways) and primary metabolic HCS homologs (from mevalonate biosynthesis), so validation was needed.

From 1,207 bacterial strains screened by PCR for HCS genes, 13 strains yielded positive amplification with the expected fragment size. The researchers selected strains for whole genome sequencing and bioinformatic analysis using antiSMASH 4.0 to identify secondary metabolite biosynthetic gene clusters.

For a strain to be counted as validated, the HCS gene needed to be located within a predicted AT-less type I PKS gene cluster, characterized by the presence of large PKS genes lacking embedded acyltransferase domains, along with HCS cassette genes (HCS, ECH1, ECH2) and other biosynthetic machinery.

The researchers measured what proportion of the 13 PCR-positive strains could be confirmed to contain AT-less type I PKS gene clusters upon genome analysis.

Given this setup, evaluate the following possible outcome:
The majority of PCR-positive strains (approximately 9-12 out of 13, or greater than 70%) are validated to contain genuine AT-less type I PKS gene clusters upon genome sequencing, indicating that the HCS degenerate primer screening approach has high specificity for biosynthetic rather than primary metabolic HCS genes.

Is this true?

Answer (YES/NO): NO